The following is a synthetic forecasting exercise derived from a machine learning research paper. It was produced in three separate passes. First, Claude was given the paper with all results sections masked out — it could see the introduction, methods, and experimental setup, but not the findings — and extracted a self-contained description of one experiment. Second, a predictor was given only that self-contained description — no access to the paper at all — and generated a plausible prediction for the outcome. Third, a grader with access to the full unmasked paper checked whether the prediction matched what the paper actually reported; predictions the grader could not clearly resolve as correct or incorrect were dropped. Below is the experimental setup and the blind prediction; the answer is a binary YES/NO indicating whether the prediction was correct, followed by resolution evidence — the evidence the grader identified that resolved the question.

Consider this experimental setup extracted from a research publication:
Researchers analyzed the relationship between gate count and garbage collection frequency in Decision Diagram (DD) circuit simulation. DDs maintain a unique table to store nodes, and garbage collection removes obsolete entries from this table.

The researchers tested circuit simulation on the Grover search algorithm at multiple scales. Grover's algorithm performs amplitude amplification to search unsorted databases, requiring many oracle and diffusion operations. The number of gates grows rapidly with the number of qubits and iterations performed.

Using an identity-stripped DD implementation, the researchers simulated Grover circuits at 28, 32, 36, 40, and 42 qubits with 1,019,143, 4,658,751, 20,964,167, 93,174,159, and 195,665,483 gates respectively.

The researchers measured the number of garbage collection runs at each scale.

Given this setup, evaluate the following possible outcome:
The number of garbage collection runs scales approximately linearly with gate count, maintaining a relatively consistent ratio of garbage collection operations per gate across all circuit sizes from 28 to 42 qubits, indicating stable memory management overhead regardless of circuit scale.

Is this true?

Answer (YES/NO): NO